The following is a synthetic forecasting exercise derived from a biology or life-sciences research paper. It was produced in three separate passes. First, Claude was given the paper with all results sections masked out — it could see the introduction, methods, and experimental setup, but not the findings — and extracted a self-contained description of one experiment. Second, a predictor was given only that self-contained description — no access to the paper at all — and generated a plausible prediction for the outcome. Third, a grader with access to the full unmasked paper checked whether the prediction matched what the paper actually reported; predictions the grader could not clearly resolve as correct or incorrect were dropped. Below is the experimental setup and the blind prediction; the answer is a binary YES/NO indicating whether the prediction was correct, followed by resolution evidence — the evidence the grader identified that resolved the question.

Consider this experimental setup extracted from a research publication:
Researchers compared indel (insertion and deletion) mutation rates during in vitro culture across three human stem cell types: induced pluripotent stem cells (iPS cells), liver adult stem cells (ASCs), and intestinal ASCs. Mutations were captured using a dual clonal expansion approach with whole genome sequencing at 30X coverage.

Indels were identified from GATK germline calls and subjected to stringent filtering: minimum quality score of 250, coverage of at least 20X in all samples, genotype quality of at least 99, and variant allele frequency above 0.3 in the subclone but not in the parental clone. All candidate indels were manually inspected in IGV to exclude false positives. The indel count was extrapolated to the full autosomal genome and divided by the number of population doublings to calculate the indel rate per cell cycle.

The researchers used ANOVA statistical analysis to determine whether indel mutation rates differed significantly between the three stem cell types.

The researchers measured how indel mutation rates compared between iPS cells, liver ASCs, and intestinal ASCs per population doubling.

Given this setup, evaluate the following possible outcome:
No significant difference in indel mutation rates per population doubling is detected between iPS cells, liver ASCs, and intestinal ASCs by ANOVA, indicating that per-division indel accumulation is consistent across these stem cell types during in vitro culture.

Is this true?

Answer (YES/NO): NO